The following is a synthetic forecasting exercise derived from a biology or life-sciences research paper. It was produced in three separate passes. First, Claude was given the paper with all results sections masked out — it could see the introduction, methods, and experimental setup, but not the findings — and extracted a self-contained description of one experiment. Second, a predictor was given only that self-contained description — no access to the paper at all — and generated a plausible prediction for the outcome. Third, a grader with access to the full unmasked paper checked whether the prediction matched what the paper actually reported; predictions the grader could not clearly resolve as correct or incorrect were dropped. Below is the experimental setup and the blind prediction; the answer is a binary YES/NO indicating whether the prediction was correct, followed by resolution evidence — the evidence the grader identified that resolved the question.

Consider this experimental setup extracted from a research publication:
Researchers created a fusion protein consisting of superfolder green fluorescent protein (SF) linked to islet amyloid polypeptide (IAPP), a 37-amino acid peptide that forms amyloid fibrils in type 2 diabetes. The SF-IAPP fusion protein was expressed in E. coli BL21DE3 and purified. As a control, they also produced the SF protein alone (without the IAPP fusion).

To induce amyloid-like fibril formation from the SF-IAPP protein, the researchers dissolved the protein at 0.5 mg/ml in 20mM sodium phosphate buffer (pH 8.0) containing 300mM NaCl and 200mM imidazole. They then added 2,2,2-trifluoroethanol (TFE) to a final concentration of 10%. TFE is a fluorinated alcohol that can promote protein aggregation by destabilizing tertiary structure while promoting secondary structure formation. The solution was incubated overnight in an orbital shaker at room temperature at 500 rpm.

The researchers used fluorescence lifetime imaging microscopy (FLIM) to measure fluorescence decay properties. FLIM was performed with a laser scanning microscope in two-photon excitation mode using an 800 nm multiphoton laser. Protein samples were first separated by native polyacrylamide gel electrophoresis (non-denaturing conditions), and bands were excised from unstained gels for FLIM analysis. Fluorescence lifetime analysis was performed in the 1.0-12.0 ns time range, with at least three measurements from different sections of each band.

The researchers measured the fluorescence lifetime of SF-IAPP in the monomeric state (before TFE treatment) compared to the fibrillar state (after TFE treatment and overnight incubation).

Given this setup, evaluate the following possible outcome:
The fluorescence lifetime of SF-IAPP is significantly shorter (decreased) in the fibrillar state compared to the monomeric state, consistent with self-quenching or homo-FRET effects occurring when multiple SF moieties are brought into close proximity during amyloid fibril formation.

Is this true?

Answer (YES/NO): YES